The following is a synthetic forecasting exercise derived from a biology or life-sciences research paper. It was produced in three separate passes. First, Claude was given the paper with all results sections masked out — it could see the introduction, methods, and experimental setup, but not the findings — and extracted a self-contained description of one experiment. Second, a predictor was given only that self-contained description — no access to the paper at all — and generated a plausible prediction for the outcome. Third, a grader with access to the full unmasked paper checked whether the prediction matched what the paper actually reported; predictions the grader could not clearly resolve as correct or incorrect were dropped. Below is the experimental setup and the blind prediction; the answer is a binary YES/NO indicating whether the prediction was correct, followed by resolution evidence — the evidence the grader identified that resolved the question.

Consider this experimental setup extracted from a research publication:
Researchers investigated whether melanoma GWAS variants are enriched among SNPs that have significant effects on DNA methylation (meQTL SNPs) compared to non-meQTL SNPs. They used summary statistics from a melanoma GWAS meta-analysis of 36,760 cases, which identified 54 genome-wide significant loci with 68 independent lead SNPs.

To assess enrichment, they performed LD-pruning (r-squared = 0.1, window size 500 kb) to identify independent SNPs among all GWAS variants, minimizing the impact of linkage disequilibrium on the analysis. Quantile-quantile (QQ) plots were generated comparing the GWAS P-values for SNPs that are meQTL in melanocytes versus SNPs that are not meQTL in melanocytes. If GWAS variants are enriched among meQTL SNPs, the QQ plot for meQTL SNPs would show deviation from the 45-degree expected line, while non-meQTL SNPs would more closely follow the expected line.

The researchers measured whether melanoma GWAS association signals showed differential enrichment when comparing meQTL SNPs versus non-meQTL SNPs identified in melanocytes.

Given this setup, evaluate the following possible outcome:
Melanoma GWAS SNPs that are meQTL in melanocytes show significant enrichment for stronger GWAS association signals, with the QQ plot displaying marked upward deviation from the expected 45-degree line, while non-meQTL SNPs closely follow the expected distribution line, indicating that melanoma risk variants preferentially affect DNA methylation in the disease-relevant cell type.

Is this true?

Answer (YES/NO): YES